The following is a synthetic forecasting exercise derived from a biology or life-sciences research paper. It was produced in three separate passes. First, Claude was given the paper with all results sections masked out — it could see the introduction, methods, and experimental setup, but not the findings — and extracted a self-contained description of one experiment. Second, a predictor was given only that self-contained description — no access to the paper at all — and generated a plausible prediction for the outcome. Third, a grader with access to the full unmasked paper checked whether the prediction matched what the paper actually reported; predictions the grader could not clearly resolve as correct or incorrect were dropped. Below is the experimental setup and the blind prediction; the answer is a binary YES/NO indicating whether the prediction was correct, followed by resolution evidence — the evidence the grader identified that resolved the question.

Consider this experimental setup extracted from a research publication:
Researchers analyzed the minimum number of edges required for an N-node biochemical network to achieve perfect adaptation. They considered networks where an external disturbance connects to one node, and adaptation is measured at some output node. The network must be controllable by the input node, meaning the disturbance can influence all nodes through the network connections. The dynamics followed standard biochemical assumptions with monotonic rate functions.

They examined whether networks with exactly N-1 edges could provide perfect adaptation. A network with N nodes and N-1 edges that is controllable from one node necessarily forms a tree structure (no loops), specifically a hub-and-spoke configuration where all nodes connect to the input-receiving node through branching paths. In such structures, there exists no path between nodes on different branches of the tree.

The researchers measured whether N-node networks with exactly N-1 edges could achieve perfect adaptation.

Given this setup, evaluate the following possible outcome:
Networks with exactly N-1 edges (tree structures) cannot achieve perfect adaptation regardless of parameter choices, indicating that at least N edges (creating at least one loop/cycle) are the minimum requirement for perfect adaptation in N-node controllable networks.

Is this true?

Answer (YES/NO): YES